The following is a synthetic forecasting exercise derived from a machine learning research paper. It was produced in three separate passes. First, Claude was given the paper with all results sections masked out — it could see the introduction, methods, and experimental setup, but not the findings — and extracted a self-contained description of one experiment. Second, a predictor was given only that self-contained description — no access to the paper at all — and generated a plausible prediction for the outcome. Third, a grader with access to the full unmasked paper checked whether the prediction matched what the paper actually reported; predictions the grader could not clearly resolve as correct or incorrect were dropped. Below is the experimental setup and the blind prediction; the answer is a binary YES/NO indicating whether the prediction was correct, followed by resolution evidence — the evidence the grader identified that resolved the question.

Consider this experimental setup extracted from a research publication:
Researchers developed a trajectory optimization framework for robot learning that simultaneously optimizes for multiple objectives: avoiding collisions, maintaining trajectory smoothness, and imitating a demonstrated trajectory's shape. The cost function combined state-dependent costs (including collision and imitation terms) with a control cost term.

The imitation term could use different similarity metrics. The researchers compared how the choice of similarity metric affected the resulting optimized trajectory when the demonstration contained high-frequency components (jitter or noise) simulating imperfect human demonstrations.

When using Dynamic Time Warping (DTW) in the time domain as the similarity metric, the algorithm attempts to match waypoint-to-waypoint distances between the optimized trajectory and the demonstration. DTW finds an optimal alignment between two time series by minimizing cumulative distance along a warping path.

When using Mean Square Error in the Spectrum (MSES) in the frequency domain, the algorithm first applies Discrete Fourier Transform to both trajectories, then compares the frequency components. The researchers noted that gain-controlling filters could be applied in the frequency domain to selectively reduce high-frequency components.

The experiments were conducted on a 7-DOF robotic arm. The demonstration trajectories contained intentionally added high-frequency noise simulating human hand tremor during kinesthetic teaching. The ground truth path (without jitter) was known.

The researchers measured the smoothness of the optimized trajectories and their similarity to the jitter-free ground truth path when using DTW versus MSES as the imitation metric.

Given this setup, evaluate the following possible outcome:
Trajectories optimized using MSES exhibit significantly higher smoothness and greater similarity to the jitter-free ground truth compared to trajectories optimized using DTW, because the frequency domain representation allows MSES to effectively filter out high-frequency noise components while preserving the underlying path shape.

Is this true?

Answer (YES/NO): NO